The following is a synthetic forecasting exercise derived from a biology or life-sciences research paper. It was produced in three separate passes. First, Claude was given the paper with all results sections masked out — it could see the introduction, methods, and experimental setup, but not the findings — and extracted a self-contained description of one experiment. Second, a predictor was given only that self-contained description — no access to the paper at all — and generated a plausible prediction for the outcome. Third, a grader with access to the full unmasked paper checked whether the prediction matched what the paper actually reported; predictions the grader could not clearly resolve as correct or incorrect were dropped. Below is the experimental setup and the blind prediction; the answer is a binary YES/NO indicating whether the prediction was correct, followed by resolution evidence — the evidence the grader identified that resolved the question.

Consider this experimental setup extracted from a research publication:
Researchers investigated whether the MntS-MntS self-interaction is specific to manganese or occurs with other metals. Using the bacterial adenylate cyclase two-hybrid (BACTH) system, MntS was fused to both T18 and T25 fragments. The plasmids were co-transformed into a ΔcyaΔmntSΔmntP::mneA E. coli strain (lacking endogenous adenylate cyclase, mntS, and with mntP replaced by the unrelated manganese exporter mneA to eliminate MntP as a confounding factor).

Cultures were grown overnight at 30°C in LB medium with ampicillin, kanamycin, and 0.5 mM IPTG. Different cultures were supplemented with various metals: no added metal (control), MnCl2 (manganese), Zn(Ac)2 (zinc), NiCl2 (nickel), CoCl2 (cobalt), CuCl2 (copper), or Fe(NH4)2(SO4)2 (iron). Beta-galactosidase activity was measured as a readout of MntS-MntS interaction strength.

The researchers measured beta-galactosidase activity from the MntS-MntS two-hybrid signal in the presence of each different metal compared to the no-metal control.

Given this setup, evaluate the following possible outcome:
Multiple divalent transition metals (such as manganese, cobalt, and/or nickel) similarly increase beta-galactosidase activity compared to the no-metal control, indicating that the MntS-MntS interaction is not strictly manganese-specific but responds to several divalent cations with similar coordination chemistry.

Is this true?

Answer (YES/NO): NO